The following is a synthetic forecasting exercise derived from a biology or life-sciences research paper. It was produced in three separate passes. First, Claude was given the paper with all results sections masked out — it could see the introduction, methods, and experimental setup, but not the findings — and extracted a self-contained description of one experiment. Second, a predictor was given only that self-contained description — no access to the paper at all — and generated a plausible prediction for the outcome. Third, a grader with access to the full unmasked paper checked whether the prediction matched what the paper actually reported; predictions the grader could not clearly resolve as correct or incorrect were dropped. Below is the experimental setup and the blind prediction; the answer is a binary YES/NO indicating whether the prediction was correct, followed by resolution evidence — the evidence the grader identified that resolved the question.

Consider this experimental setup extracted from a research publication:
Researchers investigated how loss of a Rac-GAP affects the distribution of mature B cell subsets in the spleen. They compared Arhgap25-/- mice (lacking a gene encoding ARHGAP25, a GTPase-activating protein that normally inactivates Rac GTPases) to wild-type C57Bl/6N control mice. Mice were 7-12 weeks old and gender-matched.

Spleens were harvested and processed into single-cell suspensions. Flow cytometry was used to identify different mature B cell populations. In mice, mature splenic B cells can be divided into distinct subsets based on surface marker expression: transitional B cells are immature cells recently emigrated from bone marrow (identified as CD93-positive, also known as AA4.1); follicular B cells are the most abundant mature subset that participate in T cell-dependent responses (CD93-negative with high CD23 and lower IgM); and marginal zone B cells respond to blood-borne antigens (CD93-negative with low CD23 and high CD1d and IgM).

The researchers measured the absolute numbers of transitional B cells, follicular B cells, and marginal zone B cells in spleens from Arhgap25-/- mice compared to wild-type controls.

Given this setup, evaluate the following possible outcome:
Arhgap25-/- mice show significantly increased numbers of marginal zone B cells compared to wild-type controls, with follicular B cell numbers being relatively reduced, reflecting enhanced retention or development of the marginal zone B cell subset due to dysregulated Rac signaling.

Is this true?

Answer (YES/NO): NO